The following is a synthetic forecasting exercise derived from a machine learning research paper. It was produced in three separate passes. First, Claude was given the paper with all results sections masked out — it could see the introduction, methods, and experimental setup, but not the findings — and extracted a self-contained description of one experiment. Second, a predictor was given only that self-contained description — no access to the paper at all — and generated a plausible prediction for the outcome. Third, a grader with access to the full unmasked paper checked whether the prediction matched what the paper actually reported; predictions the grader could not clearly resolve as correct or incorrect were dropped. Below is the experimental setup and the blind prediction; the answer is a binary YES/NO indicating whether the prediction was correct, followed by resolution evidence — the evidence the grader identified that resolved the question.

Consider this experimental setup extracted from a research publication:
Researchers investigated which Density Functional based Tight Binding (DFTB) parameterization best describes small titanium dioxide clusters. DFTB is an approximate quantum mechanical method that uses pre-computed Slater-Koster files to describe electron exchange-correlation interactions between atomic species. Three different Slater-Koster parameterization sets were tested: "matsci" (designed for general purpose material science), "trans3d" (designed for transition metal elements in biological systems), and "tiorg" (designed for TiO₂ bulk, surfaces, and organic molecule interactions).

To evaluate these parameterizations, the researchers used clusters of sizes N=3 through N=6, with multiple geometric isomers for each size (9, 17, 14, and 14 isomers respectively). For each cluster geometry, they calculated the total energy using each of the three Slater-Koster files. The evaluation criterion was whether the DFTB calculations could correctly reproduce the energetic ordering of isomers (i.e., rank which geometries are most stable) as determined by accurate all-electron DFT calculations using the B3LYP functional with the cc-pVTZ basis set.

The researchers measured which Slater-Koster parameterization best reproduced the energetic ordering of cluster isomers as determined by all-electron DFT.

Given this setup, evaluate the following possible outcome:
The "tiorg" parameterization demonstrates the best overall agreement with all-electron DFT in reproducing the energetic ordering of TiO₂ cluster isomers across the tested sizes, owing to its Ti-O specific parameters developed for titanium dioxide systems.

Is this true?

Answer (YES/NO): NO